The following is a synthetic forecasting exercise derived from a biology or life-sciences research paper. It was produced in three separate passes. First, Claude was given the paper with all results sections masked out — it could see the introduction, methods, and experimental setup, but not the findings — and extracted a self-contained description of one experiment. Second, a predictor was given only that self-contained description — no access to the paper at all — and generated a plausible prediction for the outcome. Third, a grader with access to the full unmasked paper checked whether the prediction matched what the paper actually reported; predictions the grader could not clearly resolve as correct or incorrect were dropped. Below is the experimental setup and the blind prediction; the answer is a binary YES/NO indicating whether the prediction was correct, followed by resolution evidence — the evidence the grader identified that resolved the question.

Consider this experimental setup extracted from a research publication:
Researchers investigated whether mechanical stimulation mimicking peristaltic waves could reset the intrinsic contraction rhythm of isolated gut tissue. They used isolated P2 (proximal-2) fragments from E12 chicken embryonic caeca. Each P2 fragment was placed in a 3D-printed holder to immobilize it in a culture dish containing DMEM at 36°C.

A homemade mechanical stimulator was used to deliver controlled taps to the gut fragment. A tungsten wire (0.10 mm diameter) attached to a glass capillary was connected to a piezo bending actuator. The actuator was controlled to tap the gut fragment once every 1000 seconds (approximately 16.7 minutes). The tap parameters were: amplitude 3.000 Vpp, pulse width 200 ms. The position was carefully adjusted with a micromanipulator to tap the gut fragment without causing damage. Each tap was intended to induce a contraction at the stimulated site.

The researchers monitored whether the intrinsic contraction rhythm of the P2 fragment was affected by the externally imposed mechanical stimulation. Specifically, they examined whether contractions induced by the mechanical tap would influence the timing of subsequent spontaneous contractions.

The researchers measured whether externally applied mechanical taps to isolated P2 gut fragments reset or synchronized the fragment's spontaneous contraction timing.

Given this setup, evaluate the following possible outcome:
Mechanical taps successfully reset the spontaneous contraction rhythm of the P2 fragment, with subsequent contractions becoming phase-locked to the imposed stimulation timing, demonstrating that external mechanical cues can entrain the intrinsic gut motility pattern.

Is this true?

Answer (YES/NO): NO